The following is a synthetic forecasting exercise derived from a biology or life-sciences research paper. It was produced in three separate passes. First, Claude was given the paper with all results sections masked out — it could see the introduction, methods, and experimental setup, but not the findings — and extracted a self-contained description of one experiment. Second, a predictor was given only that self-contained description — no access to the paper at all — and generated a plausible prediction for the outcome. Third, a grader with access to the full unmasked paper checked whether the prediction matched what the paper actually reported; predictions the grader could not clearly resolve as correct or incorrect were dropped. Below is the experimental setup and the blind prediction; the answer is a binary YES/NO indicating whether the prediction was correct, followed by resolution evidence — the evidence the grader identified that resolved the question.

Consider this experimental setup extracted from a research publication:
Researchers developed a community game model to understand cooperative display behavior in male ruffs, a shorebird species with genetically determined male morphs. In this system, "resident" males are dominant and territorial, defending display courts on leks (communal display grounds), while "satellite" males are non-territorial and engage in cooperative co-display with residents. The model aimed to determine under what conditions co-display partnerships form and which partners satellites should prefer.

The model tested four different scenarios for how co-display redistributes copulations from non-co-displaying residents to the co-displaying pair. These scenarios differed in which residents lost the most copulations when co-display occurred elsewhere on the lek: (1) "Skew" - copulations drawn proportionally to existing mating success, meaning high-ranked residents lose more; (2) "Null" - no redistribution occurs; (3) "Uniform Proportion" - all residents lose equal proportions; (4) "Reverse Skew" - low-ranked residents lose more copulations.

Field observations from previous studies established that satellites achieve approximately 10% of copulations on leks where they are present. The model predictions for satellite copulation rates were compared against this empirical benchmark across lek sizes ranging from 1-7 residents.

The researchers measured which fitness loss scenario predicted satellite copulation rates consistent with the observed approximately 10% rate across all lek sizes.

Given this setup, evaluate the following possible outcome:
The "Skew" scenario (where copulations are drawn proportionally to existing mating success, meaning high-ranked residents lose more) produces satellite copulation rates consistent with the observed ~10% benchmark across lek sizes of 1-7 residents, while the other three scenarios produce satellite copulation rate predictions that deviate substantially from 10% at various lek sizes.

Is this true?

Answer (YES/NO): YES